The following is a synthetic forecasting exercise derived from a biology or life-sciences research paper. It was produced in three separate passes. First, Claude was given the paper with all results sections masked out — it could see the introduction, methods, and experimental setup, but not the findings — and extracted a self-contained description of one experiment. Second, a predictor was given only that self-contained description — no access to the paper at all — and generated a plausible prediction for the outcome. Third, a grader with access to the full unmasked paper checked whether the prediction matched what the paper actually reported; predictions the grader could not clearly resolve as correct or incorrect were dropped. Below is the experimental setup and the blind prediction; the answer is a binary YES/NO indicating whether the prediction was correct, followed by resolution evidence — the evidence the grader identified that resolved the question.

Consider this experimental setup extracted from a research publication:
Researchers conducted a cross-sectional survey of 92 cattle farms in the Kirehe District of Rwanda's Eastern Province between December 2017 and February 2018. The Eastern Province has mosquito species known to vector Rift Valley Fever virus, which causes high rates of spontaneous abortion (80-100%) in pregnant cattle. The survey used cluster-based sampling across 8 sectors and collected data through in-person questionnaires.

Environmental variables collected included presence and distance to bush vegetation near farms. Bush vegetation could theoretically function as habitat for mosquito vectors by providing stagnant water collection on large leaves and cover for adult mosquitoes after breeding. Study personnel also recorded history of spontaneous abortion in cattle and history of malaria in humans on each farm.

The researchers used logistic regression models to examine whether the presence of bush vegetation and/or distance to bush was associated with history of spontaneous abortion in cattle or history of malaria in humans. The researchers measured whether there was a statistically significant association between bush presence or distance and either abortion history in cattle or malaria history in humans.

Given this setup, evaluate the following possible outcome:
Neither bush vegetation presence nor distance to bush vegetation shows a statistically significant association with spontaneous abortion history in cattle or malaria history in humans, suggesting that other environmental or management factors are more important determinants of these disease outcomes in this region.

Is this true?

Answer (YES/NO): YES